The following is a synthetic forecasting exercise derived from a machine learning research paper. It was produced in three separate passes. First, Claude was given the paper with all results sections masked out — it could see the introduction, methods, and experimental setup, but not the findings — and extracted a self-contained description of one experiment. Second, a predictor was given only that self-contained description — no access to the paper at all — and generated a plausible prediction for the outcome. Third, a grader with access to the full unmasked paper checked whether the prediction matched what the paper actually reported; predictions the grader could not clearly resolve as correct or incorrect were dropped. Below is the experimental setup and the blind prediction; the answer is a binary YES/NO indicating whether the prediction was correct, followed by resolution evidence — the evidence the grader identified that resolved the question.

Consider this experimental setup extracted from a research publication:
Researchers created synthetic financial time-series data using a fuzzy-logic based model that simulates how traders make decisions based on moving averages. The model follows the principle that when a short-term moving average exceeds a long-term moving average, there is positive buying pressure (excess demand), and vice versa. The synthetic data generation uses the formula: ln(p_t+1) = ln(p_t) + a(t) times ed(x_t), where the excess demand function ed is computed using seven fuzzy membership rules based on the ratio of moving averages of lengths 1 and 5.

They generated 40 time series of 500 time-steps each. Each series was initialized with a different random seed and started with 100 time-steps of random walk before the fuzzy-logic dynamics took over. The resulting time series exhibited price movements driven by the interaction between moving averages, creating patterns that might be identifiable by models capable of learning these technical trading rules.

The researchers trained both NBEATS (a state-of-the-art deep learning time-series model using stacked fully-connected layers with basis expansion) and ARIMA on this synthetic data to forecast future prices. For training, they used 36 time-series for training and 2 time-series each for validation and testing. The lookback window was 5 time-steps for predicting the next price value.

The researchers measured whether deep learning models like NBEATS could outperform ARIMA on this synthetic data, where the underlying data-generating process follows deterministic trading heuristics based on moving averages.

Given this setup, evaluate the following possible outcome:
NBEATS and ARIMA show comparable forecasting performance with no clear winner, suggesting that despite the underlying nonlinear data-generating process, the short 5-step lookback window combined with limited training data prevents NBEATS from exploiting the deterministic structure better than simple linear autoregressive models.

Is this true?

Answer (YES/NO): NO